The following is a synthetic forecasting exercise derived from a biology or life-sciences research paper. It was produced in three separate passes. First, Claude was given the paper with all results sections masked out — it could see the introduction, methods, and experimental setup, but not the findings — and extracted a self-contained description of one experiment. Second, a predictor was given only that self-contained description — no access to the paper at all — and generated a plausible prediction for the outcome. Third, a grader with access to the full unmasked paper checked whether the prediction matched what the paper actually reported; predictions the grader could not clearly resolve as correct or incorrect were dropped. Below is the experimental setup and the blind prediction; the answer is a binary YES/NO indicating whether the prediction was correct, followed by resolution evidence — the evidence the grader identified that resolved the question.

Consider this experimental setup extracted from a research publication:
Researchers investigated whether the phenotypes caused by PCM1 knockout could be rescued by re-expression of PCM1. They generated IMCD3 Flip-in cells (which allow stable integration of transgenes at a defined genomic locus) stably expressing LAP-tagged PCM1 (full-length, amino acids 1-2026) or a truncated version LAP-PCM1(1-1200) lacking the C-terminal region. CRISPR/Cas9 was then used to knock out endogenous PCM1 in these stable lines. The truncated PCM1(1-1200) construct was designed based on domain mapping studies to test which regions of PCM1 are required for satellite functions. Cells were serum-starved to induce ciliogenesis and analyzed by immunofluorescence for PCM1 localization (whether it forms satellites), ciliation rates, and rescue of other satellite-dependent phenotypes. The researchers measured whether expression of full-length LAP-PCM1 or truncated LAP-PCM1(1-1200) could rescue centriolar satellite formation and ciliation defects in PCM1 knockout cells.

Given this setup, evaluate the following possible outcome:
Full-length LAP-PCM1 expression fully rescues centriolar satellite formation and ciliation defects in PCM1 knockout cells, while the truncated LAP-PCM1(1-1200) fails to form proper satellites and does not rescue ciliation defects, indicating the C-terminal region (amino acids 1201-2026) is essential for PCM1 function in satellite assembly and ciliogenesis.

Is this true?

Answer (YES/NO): NO